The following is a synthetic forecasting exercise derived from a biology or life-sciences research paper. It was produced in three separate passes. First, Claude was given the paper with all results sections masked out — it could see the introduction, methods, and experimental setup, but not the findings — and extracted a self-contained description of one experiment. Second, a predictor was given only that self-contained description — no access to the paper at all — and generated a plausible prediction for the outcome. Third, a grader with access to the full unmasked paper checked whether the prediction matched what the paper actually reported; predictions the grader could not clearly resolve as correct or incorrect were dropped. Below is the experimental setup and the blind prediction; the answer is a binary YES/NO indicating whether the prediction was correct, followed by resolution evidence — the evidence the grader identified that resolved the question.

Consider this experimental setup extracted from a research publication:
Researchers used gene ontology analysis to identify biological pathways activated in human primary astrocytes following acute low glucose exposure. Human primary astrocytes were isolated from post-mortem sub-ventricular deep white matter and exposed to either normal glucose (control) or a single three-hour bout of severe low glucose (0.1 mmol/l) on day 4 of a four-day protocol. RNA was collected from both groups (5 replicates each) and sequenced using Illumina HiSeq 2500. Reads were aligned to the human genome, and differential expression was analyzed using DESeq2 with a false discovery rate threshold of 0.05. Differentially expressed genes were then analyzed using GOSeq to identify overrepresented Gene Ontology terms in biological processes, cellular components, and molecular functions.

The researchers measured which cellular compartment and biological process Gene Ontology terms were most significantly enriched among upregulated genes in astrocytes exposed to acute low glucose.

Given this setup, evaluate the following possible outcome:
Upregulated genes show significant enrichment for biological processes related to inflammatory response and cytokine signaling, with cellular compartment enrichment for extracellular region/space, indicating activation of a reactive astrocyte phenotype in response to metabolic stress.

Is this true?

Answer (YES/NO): NO